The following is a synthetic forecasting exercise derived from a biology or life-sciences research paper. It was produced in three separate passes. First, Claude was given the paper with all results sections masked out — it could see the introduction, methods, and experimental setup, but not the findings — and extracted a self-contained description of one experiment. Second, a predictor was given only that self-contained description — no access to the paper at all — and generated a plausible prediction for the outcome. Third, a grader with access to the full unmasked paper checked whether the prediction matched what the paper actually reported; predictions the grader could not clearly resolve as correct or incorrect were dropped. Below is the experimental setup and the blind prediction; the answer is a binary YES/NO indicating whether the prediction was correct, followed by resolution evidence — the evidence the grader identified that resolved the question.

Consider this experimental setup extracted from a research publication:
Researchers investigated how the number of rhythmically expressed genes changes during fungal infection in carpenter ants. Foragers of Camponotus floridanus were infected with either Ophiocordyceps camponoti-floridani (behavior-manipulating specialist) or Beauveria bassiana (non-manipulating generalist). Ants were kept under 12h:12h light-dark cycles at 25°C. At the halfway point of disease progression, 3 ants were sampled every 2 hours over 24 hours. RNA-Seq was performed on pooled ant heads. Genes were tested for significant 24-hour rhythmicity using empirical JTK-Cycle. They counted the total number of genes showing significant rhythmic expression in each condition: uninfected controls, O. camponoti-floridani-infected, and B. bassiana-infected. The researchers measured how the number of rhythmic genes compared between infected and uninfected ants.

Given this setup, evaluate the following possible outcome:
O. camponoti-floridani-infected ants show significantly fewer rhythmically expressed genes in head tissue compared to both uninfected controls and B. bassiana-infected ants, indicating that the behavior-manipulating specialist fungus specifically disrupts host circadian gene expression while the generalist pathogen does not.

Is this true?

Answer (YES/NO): NO